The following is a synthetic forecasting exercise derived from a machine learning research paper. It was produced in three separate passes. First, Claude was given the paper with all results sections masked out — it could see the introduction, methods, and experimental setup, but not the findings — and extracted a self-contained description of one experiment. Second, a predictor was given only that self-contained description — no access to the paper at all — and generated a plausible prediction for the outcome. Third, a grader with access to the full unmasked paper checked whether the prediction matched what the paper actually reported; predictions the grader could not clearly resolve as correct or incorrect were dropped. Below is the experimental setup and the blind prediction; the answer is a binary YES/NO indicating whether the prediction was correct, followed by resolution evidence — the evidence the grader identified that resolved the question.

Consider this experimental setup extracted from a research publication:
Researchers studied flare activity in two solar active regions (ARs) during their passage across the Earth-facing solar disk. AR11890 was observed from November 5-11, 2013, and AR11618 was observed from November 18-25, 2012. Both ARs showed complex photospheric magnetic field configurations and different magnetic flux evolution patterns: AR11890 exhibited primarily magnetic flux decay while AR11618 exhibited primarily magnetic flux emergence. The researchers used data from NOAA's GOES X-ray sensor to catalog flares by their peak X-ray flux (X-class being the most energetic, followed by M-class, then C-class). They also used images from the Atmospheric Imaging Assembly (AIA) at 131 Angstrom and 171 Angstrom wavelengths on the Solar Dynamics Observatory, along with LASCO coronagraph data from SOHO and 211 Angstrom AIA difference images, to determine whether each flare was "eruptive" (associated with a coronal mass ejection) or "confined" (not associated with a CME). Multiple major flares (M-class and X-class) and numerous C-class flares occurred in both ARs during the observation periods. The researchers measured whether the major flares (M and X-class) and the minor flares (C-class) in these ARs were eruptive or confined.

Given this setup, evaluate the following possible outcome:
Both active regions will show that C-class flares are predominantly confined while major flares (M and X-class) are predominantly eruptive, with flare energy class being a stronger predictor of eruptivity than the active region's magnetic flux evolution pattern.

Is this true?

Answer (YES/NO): YES